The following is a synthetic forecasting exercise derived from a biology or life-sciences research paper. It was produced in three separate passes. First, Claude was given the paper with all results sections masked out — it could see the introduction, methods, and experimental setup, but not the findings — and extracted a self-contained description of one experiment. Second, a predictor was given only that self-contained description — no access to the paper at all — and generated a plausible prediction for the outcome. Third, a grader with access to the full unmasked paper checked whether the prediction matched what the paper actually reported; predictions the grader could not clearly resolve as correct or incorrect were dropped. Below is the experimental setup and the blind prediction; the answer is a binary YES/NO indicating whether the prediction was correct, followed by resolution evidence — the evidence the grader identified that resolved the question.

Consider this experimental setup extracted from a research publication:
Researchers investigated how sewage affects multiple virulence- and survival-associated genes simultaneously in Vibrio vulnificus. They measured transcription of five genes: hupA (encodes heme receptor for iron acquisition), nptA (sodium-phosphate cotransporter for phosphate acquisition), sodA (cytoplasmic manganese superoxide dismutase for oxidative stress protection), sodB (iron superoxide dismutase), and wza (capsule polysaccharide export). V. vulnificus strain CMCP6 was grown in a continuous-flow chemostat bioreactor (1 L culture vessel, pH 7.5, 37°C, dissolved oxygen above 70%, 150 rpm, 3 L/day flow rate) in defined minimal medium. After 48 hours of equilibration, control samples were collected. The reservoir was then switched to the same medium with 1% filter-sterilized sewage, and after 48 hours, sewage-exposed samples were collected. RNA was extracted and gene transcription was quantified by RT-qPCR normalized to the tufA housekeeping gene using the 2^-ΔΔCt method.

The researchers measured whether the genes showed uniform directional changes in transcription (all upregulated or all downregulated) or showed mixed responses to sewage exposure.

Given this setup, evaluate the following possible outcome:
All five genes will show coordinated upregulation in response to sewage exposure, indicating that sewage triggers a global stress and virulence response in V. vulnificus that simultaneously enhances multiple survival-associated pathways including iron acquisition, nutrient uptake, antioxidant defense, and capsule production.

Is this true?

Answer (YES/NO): NO